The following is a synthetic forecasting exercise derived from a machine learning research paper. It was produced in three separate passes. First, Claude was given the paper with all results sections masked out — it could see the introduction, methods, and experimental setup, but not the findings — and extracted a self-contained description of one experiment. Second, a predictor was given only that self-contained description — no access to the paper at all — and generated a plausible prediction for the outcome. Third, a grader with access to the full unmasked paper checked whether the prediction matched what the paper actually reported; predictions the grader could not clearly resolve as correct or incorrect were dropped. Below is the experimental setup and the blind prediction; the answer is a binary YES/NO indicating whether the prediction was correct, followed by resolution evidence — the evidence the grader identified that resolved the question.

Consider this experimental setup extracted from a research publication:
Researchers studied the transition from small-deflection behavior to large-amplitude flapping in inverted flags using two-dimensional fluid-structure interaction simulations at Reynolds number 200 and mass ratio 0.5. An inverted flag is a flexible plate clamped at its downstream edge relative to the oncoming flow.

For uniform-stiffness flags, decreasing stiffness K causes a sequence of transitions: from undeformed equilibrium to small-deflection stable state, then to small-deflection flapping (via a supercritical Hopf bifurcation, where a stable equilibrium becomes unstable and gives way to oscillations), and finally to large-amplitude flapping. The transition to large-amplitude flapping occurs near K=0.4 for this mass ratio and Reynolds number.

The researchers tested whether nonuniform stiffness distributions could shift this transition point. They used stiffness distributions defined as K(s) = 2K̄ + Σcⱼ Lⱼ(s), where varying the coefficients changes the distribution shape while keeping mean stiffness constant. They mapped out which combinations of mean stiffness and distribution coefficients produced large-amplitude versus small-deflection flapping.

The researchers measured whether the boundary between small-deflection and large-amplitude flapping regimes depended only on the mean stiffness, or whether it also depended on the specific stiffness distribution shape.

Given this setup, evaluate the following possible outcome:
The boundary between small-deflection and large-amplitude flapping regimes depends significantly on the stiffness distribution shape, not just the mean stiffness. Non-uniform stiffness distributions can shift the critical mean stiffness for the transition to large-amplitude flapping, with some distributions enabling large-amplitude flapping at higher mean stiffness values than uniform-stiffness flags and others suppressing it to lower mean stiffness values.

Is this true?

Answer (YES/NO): YES